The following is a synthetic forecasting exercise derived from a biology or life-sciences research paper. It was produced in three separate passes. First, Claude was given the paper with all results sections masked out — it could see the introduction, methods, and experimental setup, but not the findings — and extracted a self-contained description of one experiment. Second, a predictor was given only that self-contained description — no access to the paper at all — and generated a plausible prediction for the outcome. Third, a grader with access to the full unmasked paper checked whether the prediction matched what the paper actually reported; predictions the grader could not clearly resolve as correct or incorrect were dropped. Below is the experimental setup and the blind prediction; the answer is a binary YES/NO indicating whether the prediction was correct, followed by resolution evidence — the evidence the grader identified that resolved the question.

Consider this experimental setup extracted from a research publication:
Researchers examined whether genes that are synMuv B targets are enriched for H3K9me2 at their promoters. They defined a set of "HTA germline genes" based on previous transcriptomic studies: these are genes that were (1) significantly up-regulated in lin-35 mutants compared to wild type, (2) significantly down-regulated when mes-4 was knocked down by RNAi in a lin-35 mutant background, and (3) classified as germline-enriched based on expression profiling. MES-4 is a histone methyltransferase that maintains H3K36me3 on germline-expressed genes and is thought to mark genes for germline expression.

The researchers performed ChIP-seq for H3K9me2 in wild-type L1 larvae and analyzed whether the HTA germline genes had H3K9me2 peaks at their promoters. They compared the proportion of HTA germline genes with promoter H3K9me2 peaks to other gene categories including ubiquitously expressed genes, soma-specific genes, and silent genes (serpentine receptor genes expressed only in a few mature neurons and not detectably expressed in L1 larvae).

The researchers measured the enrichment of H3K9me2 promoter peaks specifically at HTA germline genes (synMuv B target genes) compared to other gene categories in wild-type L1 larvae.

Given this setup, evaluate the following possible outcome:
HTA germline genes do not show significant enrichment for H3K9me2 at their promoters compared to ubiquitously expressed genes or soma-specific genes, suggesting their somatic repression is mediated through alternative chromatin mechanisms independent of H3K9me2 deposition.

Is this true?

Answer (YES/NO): NO